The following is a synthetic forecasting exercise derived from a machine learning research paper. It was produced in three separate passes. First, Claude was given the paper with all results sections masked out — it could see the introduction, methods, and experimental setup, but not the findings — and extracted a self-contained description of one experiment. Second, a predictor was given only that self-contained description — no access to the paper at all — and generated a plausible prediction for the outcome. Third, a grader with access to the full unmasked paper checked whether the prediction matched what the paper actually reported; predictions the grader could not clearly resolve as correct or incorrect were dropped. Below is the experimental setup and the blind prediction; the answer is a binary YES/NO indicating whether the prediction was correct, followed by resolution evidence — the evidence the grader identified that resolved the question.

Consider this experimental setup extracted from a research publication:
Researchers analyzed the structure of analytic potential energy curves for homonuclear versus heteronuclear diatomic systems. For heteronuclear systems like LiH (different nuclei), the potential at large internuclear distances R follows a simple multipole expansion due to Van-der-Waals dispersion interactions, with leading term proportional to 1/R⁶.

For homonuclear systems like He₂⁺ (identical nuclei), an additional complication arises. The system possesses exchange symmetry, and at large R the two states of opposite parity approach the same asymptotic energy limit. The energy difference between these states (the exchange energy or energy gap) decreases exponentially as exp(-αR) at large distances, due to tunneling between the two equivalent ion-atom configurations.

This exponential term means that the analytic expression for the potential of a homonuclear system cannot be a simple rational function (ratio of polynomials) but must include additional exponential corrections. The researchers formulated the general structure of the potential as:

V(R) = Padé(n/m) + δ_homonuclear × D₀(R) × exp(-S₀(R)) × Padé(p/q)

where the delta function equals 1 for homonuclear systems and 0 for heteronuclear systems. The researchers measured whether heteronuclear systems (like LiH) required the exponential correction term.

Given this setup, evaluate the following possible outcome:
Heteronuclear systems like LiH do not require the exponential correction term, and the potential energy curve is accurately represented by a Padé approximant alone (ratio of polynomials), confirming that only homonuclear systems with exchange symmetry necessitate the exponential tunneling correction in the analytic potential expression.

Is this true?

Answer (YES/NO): YES